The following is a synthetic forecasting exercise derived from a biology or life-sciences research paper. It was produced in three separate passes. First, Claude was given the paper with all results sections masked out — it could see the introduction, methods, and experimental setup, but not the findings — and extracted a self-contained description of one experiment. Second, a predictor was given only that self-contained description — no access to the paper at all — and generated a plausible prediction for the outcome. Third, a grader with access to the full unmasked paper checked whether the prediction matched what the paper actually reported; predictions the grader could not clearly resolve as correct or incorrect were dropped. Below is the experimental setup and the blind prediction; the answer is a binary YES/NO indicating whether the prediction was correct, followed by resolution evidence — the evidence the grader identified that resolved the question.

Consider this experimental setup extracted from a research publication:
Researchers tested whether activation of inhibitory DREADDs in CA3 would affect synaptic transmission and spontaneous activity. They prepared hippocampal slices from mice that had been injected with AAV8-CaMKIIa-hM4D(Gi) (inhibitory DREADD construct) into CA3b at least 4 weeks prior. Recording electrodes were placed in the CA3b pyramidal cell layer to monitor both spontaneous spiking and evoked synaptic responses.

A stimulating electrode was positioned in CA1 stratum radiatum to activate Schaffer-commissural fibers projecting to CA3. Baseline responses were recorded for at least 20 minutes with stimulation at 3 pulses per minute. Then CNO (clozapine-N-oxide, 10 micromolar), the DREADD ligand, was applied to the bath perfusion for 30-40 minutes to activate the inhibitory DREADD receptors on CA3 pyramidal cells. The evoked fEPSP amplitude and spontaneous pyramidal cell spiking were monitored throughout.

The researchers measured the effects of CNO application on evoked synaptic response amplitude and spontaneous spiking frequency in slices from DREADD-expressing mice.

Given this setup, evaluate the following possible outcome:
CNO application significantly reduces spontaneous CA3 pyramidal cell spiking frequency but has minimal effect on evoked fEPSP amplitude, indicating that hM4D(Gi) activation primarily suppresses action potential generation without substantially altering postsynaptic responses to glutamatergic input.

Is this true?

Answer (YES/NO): NO